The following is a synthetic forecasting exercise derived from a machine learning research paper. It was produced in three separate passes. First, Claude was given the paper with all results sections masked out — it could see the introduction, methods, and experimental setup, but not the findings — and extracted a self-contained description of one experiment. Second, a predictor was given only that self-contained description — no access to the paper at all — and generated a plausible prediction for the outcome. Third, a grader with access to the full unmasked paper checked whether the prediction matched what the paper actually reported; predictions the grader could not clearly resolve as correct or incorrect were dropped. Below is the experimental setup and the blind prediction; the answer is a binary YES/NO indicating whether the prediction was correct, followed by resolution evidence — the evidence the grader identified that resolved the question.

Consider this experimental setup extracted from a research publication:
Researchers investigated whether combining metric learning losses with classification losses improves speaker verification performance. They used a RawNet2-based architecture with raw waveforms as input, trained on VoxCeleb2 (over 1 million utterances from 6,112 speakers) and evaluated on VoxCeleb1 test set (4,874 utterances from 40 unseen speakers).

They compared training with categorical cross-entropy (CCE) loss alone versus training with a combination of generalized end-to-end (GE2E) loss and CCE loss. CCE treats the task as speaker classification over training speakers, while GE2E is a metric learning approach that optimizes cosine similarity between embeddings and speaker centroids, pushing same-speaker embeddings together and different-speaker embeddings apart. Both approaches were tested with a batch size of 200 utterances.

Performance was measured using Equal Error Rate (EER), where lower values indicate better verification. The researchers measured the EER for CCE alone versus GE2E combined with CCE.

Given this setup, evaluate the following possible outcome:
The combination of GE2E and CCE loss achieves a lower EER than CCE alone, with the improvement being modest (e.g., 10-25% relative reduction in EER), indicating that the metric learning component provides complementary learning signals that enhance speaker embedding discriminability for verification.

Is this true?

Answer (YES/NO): NO